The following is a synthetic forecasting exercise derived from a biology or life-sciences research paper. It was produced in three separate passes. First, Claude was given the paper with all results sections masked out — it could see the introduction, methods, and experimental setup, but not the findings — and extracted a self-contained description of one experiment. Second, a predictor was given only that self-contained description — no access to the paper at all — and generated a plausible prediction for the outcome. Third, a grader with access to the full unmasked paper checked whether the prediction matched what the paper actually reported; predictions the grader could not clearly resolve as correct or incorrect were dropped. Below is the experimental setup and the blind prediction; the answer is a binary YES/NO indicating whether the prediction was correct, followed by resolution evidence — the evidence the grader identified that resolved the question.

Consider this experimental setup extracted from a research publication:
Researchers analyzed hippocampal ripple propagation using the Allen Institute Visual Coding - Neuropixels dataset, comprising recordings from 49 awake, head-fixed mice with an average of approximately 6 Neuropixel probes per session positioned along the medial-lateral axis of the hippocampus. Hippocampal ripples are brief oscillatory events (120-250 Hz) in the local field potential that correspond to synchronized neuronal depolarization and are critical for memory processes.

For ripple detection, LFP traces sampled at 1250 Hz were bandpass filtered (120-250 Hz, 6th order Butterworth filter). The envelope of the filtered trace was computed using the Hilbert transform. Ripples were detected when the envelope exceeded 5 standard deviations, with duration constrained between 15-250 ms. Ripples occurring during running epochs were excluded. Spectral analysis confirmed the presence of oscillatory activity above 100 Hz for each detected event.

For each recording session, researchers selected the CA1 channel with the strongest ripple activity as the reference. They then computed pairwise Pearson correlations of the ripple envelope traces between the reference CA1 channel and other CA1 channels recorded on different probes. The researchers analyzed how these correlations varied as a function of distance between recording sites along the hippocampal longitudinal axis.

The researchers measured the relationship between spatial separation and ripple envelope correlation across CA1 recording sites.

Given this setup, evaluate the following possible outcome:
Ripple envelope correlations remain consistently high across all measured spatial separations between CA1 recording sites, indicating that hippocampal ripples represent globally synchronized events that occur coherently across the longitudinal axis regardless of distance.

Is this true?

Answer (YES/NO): NO